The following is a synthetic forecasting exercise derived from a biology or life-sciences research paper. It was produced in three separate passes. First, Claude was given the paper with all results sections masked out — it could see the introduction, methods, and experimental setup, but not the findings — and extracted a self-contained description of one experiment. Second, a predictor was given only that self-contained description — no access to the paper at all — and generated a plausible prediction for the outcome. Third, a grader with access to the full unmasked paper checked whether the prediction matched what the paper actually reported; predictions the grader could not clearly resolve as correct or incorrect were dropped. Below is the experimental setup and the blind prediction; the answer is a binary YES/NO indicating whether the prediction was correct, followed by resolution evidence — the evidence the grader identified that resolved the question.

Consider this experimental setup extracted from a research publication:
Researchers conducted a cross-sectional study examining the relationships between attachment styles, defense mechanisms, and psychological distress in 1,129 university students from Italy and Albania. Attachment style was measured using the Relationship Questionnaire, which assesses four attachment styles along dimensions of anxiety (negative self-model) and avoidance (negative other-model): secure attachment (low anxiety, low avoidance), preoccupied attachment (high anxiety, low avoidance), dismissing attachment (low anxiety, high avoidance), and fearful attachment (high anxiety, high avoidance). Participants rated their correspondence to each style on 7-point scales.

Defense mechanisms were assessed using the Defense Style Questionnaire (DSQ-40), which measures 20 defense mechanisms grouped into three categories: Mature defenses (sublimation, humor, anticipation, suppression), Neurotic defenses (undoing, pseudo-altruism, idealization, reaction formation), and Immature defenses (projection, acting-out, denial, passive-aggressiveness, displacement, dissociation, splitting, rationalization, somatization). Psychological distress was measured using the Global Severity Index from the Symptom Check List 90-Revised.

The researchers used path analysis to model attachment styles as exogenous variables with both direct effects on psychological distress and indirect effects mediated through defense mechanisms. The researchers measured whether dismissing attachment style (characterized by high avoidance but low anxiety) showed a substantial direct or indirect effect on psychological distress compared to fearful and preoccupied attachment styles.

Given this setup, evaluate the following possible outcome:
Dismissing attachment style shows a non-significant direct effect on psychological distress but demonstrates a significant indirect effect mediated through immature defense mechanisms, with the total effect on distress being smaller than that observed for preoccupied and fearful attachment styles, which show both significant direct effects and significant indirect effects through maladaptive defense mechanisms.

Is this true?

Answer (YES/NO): NO